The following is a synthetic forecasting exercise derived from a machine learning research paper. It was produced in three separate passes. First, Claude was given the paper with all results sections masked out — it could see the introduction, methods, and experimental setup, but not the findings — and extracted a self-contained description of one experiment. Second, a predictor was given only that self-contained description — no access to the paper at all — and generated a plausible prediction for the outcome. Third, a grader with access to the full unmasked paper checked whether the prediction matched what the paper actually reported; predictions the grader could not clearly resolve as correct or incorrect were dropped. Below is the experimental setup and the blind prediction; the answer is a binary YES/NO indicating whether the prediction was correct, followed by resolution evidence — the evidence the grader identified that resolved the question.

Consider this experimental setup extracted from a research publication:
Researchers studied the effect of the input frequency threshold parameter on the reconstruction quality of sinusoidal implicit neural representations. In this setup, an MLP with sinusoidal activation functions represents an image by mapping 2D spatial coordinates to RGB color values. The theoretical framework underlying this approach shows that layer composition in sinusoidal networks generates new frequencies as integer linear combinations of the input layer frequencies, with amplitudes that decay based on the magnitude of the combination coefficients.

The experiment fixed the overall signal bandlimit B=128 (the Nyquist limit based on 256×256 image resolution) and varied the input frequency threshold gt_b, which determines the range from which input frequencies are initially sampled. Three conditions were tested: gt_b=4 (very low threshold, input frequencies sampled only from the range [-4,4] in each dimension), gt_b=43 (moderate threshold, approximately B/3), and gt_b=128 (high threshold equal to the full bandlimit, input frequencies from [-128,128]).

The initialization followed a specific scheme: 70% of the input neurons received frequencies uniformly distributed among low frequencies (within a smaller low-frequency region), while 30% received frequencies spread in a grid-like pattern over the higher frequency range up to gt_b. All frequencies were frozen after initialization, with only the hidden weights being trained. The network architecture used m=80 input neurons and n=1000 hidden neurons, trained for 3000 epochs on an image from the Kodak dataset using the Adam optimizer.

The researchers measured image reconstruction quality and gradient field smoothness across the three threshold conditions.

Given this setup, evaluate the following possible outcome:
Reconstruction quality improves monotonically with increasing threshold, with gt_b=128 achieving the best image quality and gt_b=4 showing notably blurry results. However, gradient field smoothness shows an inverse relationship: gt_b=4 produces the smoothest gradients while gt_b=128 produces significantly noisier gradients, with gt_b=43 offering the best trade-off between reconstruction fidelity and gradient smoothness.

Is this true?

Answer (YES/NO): NO